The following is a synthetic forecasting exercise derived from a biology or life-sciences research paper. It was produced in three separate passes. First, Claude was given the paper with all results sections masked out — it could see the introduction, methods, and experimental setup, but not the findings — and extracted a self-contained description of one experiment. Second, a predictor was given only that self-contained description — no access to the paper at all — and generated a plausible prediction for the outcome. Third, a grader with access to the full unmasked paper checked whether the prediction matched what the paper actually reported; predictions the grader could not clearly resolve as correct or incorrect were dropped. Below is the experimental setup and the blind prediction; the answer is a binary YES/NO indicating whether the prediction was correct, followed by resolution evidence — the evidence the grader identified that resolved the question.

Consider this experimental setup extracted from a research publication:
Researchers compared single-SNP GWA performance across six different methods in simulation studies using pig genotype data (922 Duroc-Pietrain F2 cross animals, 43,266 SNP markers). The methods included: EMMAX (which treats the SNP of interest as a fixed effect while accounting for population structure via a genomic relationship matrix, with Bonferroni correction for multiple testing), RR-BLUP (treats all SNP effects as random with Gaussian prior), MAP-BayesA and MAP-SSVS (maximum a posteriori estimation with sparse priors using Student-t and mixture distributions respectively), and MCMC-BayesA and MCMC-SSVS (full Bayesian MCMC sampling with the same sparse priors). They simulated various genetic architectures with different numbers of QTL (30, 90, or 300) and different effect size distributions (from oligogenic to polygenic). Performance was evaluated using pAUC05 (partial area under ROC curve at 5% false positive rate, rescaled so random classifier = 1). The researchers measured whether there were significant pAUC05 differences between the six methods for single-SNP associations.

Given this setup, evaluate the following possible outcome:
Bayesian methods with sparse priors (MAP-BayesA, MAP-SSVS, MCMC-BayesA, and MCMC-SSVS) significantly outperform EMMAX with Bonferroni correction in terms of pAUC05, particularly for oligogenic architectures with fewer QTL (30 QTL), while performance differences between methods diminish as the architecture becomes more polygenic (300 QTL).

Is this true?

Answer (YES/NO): NO